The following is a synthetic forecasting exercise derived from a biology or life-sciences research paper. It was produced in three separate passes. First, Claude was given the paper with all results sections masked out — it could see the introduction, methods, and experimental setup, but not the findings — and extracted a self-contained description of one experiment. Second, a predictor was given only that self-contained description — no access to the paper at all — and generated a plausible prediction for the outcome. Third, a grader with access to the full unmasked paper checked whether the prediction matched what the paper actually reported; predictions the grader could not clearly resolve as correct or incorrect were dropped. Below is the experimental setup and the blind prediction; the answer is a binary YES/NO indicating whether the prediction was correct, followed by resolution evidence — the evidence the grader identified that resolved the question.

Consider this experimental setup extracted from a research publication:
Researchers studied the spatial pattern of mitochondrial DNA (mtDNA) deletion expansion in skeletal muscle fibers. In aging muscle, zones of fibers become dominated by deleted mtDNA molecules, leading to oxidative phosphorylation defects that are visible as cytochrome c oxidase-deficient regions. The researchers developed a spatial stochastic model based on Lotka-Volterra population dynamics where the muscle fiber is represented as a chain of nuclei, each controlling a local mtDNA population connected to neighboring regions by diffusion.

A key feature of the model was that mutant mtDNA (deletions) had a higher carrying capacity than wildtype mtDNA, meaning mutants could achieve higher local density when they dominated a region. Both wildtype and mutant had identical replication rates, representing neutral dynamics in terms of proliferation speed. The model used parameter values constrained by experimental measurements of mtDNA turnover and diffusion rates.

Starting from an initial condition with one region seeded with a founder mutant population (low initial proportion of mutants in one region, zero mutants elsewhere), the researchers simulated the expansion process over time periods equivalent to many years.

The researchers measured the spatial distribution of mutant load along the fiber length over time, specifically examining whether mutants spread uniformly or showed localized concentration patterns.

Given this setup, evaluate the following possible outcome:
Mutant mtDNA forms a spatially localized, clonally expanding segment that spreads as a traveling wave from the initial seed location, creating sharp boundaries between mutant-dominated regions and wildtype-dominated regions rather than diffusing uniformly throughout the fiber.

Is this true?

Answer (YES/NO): YES